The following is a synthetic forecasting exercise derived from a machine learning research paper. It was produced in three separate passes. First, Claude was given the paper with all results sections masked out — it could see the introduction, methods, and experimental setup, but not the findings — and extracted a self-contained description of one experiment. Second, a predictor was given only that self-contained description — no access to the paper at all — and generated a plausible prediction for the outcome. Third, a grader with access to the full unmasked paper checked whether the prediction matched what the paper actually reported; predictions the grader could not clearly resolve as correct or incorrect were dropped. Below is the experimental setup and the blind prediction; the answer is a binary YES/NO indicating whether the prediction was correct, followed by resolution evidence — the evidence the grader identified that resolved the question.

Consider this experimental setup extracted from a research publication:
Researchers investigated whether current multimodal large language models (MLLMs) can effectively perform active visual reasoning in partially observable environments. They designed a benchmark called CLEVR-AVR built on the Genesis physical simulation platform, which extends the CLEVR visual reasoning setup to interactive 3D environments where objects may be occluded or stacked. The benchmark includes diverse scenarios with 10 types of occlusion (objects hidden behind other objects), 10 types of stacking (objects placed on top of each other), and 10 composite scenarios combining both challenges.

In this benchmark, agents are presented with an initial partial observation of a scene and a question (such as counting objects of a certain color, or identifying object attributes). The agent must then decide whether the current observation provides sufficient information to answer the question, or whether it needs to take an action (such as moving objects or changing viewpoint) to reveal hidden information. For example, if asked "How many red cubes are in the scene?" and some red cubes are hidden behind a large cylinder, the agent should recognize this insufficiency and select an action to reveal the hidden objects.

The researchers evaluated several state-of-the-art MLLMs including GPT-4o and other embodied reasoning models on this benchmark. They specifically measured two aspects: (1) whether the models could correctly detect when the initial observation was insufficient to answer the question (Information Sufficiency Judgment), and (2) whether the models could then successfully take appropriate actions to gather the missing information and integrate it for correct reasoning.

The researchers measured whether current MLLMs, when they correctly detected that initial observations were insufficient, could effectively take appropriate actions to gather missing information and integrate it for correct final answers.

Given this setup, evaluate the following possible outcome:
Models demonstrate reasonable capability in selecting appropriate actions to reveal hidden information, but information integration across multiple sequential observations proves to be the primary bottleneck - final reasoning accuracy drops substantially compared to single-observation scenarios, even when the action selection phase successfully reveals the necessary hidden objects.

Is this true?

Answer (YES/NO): NO